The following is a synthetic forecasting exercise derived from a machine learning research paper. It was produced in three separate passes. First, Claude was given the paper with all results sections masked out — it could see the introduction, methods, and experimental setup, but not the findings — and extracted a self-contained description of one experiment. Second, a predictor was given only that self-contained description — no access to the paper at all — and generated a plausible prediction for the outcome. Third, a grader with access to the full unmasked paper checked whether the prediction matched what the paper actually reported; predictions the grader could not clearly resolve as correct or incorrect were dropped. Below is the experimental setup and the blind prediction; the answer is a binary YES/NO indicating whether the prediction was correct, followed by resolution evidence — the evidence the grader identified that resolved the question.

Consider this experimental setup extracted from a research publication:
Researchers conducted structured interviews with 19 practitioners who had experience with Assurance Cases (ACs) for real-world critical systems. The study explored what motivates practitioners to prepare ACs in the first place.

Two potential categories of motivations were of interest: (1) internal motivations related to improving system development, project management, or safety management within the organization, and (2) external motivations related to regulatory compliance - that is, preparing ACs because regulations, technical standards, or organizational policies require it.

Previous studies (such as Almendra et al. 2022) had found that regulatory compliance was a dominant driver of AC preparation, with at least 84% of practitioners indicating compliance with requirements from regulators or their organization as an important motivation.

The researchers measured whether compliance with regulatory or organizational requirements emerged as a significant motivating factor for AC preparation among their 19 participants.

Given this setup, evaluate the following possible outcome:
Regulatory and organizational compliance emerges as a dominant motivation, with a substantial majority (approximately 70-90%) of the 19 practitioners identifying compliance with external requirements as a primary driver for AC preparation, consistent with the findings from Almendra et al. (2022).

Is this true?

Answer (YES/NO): NO